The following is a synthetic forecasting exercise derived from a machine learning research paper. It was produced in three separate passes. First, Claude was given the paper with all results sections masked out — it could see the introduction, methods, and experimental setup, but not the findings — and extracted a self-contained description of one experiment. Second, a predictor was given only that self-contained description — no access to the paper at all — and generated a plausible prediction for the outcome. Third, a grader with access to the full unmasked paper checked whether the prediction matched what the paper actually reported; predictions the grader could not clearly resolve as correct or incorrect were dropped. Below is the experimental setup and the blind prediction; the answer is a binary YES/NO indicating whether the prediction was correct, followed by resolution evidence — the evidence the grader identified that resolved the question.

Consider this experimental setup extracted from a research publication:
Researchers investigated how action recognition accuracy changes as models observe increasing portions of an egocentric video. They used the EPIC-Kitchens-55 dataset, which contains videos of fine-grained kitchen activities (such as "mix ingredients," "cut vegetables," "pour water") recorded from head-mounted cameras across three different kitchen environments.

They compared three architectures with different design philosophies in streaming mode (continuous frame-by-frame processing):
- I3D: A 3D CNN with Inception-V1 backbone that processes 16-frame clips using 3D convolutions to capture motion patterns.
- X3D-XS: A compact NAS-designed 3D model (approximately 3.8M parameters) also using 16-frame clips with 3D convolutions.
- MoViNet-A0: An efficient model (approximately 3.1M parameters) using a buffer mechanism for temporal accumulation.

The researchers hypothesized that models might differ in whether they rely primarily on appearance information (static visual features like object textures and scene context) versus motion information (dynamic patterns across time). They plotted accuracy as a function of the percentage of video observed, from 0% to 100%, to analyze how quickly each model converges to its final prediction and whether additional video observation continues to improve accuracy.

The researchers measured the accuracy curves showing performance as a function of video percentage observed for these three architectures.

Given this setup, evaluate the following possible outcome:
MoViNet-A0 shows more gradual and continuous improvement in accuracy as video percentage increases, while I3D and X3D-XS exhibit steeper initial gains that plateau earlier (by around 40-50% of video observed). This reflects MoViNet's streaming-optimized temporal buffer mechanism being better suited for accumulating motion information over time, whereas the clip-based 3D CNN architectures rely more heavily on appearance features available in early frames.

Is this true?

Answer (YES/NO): NO